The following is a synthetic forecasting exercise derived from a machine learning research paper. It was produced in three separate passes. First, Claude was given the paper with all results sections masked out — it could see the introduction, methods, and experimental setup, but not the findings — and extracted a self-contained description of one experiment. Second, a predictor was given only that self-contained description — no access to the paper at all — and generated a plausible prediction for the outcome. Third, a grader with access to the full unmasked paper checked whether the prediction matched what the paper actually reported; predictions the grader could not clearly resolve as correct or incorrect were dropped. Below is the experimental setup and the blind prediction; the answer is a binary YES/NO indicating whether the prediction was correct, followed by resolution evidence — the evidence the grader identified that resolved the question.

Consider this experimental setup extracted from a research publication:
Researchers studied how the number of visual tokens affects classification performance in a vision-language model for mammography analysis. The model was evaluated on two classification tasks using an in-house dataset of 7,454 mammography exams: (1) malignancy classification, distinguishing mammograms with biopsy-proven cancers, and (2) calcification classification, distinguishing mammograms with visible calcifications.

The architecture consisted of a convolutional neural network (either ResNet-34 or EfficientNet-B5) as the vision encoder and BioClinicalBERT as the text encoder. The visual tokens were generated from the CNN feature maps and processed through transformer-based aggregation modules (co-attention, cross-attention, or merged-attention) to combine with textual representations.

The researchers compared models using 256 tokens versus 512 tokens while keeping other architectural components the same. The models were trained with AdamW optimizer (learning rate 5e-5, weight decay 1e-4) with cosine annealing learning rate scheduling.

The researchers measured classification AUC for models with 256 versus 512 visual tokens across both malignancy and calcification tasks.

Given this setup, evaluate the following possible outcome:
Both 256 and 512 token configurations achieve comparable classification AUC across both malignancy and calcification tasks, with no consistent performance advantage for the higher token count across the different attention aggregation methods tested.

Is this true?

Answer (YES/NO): NO